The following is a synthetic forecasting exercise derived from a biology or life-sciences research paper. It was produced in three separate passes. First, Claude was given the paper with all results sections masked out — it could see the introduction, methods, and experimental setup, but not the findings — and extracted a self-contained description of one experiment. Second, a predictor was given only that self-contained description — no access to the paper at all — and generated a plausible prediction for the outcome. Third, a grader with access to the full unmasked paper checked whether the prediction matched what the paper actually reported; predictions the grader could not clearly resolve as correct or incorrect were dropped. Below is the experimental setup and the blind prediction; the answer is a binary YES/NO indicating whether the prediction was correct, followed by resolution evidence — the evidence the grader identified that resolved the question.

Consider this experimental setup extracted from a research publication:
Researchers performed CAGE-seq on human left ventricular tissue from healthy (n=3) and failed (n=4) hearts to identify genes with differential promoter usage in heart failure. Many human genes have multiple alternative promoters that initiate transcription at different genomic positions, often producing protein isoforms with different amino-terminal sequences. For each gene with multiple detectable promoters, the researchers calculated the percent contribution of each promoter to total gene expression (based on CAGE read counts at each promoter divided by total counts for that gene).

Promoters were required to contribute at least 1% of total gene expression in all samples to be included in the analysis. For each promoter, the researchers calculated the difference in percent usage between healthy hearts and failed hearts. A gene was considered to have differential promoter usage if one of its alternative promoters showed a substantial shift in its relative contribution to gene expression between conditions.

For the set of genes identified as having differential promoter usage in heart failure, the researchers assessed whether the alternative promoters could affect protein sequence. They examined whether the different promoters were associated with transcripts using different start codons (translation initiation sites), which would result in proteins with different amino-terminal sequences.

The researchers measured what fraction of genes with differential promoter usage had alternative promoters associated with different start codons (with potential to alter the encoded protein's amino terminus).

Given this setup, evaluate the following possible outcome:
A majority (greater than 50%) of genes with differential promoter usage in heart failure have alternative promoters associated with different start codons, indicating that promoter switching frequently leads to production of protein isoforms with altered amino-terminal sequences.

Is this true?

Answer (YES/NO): NO